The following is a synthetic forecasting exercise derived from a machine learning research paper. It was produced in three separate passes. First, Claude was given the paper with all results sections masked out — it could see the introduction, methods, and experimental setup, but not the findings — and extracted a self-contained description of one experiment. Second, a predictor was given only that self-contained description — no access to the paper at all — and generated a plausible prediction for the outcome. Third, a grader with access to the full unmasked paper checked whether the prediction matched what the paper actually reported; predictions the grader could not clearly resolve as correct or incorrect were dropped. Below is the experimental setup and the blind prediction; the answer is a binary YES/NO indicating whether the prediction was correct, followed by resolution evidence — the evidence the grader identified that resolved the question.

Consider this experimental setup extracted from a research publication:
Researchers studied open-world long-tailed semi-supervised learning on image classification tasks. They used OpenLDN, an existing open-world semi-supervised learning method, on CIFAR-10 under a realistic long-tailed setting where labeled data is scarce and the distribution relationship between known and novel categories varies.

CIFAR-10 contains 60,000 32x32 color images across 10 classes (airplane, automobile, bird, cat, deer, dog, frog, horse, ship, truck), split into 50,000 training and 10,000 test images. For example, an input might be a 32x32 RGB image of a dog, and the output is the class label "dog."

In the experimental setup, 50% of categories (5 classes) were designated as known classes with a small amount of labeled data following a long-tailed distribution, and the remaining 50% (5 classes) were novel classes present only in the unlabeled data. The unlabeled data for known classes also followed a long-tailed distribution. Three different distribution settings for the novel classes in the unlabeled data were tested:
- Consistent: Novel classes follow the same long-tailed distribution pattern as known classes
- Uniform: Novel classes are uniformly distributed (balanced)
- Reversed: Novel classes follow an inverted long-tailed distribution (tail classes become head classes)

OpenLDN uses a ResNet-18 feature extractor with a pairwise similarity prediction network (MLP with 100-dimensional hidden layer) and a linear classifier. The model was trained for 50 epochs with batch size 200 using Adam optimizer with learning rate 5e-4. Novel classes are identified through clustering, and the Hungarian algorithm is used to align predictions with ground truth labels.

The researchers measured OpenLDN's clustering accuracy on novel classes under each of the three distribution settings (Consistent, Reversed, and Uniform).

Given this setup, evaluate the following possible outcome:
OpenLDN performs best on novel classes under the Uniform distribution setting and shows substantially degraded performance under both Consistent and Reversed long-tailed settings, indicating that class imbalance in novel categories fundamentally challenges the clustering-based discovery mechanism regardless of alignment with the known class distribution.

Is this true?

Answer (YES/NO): NO